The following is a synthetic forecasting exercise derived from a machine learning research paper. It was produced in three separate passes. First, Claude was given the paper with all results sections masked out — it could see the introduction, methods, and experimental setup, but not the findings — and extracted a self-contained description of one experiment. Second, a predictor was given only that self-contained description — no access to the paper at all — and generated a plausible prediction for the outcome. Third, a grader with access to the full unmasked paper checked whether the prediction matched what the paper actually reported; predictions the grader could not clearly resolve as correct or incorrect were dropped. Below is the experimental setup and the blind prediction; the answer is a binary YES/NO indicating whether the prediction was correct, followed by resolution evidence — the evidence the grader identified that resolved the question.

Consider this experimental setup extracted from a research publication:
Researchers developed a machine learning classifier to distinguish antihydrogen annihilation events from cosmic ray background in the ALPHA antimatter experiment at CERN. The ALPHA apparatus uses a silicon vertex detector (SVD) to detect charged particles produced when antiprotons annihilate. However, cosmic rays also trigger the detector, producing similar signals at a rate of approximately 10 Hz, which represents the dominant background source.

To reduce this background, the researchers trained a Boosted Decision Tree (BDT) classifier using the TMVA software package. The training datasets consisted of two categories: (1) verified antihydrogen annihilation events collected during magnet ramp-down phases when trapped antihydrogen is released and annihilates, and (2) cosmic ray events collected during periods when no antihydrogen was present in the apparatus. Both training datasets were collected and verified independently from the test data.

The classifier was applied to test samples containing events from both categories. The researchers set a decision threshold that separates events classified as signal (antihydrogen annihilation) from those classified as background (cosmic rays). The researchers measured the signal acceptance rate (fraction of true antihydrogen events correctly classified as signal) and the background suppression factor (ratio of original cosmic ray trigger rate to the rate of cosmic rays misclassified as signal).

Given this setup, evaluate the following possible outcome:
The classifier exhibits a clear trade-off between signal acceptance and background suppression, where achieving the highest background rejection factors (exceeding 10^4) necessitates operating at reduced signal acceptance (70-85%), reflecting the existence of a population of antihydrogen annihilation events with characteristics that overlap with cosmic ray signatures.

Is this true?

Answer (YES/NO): NO